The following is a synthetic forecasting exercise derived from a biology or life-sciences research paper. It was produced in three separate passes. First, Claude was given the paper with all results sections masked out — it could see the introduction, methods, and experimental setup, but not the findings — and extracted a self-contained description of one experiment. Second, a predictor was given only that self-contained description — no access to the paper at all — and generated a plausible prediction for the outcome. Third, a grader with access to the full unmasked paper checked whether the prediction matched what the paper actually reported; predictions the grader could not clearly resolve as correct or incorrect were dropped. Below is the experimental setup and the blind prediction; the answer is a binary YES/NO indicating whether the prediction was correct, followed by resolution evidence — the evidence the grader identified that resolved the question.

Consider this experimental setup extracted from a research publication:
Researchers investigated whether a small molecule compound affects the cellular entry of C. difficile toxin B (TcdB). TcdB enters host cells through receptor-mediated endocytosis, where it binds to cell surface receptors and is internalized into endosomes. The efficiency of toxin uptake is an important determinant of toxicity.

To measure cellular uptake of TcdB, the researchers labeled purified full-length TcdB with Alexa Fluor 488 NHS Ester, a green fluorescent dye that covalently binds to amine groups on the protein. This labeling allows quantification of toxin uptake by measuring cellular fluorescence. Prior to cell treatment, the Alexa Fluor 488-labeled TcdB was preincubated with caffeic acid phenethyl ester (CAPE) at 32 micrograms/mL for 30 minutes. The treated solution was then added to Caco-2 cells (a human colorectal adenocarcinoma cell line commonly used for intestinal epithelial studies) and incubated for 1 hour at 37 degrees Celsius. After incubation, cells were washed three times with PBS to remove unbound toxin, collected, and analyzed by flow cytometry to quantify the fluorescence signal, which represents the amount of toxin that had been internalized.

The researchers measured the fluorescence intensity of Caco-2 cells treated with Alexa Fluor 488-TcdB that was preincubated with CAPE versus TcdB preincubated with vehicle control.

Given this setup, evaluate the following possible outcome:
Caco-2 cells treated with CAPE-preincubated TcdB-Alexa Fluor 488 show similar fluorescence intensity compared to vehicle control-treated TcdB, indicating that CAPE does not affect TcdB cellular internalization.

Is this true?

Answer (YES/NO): YES